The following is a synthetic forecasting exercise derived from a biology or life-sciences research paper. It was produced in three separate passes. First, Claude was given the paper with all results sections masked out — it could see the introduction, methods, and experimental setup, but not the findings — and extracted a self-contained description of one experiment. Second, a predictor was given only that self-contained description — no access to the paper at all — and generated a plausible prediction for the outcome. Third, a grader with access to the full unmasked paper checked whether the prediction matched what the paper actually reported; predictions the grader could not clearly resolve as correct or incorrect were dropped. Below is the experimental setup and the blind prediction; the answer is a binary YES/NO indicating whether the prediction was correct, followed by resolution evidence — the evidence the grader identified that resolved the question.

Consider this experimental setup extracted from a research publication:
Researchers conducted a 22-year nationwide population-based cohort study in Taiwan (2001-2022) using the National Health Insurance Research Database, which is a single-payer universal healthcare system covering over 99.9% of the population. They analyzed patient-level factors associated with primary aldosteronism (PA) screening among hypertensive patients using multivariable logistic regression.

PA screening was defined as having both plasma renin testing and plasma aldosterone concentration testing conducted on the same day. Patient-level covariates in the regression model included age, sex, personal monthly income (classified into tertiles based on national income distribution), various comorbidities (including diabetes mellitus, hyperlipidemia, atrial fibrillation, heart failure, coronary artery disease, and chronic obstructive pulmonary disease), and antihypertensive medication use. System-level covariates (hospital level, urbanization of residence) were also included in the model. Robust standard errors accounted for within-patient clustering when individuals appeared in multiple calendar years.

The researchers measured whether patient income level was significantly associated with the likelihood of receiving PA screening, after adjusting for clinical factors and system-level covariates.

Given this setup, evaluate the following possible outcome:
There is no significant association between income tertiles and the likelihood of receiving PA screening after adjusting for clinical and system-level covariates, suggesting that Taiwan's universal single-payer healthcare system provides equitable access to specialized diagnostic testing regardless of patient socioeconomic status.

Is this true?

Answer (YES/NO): YES